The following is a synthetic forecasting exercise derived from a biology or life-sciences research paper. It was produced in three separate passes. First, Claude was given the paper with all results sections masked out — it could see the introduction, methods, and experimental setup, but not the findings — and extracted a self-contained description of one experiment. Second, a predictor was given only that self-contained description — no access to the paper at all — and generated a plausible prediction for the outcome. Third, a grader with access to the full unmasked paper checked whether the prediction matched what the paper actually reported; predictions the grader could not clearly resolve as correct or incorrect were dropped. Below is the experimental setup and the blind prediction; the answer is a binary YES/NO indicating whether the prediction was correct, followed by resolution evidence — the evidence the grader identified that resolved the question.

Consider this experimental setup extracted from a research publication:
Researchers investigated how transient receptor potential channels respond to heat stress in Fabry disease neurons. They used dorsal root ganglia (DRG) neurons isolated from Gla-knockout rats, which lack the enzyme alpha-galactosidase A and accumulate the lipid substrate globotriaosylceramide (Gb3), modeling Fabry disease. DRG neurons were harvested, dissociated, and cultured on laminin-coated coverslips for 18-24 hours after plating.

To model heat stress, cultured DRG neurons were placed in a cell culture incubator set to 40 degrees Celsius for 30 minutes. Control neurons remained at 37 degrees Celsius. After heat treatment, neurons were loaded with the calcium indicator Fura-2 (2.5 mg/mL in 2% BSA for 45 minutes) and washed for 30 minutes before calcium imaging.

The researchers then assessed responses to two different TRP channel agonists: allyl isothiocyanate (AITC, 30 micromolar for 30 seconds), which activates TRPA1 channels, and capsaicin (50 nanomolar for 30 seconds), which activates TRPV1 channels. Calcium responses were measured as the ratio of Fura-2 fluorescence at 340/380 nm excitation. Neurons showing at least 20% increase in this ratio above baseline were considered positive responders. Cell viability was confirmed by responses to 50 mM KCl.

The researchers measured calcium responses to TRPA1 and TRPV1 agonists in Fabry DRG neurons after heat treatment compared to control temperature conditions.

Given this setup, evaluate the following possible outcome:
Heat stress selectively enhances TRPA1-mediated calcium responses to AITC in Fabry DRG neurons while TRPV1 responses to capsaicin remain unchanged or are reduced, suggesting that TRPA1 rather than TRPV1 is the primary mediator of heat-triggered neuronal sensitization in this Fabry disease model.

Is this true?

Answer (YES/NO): YES